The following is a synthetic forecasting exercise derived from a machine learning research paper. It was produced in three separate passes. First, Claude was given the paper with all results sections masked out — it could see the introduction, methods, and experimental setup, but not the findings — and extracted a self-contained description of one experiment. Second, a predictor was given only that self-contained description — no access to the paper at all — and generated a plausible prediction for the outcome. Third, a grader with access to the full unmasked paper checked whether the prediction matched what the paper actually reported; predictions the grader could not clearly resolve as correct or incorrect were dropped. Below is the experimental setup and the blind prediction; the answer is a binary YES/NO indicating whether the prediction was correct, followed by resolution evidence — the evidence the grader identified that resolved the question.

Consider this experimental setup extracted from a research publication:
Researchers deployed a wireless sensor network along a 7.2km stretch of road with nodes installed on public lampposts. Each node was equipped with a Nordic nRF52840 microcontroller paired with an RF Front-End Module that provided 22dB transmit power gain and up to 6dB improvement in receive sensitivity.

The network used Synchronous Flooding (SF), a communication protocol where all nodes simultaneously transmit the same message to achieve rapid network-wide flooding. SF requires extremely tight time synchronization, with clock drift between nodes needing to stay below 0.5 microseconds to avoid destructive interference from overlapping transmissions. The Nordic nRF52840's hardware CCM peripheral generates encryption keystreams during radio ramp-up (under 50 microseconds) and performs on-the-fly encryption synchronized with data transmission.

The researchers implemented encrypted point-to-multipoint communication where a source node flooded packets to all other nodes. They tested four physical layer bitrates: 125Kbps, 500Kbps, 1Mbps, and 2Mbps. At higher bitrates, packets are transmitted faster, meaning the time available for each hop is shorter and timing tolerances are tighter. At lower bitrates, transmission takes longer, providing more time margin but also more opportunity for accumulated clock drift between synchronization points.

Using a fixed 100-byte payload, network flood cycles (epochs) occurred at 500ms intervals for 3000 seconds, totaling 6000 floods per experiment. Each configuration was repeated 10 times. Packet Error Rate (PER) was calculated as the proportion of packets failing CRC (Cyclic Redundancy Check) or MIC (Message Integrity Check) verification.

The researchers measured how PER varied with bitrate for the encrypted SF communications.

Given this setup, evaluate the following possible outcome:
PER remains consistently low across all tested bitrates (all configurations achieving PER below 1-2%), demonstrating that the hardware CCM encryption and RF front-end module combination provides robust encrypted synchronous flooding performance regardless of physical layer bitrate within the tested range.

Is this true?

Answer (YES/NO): NO